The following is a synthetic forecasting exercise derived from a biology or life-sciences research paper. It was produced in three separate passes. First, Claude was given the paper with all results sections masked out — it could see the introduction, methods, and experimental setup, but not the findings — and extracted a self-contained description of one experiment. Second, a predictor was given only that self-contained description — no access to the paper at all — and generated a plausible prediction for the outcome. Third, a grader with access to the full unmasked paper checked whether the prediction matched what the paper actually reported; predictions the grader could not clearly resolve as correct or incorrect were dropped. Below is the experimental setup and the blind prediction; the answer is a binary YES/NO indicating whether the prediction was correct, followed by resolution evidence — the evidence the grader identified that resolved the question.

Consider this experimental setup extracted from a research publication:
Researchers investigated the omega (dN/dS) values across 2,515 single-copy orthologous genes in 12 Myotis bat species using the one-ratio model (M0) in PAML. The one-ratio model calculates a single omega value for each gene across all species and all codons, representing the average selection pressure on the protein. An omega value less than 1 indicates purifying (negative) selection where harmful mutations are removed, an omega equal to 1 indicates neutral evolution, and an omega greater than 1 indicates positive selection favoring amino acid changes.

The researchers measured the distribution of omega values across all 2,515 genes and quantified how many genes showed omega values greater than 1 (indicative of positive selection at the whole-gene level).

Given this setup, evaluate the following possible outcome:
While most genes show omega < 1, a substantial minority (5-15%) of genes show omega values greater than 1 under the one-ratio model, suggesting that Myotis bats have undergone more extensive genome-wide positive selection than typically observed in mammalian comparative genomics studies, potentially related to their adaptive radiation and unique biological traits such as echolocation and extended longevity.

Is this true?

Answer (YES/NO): NO